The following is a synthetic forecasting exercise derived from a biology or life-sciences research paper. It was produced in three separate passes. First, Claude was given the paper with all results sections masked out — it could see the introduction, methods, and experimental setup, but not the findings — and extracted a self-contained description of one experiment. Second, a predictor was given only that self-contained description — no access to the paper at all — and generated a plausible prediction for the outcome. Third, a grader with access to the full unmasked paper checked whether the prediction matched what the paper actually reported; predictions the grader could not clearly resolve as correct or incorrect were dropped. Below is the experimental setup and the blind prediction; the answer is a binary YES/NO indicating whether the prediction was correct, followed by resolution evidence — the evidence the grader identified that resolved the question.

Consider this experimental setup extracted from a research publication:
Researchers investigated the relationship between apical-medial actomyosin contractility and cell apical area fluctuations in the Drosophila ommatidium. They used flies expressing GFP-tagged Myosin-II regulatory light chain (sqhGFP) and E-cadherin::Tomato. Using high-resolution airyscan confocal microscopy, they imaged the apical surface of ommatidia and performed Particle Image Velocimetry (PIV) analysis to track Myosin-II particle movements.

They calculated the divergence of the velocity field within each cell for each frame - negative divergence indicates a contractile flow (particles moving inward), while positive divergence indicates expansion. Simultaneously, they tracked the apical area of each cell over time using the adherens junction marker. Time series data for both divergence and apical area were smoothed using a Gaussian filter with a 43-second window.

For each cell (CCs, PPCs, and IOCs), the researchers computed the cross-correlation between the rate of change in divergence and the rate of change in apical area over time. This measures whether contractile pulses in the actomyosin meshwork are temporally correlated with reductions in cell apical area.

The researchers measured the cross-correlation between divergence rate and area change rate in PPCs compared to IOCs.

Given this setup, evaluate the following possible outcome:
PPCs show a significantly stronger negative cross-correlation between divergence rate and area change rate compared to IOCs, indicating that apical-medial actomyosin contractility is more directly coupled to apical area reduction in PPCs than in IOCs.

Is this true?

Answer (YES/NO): NO